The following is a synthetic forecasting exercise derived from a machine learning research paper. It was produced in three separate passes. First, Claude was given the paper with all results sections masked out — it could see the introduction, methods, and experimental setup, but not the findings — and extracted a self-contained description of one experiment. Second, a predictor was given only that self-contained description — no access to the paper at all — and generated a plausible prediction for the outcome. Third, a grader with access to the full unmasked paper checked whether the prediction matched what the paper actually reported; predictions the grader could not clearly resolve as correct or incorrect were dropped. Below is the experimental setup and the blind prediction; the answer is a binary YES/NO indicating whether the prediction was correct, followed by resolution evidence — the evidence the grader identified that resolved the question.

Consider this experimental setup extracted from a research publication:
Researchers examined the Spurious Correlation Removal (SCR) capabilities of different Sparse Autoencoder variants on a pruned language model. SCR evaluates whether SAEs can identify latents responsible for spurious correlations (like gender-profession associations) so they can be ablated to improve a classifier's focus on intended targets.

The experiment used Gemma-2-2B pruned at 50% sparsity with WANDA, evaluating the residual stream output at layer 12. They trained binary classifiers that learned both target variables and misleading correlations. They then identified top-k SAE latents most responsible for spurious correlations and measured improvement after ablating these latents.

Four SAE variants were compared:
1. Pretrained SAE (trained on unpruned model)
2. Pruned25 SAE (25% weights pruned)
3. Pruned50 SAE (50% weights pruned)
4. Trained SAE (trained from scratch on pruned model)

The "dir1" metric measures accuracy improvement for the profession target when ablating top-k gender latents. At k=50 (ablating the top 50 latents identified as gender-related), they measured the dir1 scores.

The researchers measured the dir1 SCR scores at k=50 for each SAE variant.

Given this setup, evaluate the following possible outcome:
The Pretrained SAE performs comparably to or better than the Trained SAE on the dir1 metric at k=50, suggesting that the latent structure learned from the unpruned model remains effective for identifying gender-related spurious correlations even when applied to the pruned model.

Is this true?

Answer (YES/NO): YES